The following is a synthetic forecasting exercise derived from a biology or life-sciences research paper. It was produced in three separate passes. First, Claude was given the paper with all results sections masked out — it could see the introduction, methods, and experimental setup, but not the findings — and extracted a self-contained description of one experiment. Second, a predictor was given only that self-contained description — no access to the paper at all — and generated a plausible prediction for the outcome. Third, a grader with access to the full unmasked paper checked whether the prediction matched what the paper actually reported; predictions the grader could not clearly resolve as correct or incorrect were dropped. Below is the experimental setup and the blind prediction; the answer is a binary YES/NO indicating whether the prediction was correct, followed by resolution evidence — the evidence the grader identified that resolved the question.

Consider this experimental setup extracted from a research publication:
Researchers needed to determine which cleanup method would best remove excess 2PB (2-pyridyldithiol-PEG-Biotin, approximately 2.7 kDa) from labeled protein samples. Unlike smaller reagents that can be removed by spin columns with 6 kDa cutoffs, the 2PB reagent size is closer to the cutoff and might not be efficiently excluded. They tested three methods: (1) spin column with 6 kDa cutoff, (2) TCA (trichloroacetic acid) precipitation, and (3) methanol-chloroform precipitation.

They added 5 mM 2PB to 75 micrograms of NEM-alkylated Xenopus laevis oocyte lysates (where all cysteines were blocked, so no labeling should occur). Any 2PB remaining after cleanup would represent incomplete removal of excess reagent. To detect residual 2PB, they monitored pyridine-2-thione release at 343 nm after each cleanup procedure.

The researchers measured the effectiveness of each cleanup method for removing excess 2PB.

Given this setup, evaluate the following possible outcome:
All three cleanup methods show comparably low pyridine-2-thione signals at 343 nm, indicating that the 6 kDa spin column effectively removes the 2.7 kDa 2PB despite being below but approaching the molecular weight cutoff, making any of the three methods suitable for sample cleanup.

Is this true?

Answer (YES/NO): NO